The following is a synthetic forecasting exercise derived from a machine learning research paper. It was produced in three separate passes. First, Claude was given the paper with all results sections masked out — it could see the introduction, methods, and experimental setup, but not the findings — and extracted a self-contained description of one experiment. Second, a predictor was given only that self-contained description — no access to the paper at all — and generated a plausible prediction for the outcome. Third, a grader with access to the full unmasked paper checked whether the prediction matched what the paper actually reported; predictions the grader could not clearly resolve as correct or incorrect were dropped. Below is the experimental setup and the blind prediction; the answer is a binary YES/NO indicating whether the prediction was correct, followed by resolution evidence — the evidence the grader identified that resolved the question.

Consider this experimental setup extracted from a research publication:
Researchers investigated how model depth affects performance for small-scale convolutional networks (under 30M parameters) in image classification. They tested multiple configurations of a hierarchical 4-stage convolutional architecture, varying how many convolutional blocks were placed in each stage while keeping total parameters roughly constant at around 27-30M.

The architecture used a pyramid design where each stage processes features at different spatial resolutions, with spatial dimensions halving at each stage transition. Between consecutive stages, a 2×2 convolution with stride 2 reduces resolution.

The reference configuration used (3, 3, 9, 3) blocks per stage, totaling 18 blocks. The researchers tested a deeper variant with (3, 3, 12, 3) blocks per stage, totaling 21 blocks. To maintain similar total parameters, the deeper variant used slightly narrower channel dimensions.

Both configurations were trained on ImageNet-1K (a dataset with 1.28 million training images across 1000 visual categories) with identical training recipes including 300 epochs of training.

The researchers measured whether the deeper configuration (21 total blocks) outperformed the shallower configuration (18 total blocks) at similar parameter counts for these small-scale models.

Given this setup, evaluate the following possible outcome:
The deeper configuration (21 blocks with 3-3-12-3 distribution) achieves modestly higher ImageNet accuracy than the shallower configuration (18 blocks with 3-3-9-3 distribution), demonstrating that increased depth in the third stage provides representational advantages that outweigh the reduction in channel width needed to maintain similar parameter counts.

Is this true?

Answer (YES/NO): YES